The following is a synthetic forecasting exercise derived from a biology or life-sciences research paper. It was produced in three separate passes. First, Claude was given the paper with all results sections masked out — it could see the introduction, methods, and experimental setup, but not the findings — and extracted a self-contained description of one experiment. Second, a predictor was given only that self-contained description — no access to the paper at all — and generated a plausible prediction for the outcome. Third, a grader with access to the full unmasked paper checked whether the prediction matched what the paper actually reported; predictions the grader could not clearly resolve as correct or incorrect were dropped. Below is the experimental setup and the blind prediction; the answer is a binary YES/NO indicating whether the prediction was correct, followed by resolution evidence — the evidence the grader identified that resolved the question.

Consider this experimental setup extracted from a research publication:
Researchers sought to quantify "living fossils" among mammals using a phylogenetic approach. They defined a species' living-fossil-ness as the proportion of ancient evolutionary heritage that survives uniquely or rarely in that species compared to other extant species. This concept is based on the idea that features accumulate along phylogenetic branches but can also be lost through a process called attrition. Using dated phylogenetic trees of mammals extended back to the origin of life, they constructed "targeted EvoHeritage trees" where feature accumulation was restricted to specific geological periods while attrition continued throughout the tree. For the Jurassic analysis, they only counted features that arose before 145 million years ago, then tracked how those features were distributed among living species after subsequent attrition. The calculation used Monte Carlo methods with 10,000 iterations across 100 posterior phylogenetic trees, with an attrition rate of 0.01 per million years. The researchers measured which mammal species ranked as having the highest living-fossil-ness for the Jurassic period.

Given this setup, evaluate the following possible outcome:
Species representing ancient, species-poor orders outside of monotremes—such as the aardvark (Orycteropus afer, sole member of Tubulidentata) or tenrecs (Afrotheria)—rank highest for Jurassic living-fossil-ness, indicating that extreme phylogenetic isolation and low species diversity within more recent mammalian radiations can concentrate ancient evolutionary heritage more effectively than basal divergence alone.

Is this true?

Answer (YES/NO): NO